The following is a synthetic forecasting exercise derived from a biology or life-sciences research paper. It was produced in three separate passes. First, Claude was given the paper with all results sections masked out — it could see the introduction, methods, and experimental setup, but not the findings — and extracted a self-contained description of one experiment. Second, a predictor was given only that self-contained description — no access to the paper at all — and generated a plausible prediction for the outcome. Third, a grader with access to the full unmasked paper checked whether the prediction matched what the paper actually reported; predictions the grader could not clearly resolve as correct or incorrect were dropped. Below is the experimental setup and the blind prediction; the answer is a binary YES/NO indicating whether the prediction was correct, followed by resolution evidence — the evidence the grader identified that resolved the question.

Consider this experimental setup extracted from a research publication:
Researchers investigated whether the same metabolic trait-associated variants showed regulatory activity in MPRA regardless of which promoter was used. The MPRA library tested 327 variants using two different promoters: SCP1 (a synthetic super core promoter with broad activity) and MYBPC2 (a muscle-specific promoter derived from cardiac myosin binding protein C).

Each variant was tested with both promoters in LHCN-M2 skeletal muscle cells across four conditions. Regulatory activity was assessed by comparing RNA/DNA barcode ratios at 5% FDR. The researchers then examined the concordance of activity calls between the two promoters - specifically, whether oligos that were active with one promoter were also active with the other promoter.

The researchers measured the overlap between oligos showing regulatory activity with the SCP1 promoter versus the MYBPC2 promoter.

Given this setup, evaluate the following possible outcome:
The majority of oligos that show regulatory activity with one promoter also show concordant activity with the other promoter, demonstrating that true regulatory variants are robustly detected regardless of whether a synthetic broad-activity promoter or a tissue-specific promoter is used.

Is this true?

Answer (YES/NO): NO